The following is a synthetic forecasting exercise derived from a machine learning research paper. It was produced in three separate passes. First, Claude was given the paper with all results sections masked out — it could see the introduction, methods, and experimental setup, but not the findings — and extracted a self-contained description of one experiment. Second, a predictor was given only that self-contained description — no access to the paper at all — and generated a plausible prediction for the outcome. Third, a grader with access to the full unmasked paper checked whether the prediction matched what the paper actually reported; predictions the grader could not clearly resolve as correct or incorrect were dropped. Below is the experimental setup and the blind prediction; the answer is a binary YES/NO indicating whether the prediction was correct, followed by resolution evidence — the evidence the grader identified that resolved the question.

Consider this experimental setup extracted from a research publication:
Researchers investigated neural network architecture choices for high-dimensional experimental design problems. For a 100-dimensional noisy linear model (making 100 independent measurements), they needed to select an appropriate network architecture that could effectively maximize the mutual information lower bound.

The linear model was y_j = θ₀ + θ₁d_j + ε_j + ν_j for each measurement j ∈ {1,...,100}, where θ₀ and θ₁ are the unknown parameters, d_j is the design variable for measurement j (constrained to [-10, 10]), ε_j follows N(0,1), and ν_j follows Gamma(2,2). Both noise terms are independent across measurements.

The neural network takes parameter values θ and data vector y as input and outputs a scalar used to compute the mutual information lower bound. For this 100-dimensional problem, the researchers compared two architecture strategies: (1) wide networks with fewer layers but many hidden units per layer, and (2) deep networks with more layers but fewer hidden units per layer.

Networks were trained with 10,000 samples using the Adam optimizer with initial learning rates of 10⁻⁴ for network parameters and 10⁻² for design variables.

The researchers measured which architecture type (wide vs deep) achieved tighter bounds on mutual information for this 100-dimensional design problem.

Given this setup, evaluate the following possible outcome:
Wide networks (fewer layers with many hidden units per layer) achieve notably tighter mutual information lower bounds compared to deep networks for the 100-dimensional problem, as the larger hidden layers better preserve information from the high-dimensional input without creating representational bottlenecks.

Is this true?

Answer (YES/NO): NO